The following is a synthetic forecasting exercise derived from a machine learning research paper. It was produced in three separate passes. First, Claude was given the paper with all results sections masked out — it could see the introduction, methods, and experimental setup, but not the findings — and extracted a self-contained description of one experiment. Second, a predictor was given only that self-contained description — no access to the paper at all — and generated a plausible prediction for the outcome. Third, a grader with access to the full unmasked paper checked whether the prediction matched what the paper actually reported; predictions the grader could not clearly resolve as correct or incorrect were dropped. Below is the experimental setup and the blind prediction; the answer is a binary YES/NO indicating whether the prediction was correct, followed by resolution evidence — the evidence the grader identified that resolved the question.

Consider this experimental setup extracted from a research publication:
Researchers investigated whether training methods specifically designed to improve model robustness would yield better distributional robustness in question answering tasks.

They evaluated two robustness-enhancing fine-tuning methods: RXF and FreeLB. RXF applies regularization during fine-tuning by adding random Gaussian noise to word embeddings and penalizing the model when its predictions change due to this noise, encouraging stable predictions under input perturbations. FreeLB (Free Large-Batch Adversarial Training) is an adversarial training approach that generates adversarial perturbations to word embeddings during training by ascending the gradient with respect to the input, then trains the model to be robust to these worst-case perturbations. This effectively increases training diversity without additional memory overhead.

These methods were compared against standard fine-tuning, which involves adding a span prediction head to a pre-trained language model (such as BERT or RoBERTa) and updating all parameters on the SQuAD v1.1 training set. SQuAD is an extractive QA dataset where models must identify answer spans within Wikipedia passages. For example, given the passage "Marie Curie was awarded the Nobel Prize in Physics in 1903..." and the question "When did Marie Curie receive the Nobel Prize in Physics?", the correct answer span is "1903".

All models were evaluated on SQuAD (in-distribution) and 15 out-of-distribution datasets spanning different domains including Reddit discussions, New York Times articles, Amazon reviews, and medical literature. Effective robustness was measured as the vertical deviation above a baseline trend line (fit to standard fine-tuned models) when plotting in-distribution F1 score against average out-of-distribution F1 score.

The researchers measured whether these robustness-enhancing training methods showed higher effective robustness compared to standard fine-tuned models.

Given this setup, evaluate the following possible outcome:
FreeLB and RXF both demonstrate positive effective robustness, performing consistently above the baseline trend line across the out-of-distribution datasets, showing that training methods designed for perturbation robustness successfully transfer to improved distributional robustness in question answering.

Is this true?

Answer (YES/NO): NO